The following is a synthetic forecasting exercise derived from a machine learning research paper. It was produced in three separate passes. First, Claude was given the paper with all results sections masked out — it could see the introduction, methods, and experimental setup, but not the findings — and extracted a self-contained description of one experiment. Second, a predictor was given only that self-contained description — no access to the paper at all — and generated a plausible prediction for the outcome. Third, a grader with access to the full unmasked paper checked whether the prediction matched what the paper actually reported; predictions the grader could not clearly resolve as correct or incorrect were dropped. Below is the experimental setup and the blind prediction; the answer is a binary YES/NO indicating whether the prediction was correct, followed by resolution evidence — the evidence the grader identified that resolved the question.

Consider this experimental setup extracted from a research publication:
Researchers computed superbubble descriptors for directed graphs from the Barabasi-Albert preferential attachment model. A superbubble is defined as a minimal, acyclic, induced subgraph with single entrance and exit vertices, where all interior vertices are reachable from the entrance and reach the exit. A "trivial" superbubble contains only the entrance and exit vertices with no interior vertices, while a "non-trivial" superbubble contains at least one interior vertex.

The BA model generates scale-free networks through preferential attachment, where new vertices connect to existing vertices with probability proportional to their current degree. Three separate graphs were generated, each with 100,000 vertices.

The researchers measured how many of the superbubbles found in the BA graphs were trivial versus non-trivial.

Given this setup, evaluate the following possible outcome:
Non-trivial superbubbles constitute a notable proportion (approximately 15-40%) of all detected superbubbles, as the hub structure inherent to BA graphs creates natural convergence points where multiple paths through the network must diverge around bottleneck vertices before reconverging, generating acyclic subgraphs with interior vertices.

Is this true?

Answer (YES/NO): NO